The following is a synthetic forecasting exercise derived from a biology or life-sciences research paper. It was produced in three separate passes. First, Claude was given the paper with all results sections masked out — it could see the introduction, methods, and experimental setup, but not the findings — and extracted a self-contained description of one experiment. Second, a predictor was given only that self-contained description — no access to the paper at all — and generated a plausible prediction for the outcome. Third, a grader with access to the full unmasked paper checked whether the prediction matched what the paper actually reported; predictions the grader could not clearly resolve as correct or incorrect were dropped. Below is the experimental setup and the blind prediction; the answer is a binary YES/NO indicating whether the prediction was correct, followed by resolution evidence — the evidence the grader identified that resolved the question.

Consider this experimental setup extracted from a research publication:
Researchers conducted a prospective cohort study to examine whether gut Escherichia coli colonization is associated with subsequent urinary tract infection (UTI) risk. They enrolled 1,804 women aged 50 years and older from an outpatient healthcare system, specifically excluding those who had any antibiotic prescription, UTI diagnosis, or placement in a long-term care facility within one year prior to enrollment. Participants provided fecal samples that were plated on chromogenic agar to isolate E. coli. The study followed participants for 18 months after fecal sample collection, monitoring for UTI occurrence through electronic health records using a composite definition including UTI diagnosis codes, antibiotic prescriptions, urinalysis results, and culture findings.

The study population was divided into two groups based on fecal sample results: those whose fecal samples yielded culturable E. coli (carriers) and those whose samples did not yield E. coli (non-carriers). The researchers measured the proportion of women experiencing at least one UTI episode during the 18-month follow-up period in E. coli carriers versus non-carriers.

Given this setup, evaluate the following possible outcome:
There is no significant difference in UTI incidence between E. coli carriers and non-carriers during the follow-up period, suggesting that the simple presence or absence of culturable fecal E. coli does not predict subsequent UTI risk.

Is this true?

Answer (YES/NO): NO